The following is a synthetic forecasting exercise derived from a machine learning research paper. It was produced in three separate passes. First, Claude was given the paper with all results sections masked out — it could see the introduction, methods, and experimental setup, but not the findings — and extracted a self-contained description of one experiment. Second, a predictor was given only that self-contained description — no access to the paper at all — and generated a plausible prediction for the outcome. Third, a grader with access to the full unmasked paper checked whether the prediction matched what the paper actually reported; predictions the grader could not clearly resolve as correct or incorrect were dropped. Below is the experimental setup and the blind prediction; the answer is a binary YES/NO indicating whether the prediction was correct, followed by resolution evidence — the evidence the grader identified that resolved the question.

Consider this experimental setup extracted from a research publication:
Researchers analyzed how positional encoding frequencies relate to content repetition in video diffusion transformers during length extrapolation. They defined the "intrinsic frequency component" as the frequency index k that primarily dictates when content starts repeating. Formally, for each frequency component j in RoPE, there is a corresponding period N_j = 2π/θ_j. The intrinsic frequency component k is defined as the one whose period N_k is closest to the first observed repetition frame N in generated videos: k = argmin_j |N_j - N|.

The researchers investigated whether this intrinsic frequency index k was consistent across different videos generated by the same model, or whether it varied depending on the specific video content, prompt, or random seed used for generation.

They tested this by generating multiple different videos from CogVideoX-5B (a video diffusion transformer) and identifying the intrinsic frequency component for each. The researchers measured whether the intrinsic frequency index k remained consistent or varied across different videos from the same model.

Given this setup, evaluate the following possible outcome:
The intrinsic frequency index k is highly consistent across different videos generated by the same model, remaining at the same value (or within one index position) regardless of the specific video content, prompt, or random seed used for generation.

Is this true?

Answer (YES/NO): YES